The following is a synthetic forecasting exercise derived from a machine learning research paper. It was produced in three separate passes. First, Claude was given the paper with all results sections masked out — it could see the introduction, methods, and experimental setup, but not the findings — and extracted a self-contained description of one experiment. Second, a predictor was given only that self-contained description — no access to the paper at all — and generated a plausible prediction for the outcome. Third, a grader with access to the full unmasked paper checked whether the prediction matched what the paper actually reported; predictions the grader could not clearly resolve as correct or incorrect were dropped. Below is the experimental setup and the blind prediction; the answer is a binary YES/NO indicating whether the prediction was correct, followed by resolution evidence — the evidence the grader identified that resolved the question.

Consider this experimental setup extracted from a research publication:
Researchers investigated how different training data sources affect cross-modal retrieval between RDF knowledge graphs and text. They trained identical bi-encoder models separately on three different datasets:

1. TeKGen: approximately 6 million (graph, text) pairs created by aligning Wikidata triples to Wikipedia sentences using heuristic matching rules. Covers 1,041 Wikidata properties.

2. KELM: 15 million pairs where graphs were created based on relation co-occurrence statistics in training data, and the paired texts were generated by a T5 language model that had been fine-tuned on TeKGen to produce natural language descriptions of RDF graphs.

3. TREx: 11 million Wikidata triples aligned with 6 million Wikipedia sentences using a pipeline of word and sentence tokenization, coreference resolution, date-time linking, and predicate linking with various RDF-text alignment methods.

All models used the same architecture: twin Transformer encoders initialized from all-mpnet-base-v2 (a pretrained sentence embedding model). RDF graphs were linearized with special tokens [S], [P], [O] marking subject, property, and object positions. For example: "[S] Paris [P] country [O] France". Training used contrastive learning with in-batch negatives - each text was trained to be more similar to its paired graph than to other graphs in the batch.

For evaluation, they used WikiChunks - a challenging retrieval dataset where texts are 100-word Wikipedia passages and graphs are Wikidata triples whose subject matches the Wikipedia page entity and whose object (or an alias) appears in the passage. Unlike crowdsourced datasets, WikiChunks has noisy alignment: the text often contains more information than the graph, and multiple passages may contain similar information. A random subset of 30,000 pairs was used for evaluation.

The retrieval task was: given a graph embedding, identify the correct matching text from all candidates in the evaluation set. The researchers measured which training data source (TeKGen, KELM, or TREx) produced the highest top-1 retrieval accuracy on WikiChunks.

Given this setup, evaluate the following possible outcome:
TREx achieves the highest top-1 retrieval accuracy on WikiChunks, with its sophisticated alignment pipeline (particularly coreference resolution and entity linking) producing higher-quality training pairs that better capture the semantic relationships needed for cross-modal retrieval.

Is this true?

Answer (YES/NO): YES